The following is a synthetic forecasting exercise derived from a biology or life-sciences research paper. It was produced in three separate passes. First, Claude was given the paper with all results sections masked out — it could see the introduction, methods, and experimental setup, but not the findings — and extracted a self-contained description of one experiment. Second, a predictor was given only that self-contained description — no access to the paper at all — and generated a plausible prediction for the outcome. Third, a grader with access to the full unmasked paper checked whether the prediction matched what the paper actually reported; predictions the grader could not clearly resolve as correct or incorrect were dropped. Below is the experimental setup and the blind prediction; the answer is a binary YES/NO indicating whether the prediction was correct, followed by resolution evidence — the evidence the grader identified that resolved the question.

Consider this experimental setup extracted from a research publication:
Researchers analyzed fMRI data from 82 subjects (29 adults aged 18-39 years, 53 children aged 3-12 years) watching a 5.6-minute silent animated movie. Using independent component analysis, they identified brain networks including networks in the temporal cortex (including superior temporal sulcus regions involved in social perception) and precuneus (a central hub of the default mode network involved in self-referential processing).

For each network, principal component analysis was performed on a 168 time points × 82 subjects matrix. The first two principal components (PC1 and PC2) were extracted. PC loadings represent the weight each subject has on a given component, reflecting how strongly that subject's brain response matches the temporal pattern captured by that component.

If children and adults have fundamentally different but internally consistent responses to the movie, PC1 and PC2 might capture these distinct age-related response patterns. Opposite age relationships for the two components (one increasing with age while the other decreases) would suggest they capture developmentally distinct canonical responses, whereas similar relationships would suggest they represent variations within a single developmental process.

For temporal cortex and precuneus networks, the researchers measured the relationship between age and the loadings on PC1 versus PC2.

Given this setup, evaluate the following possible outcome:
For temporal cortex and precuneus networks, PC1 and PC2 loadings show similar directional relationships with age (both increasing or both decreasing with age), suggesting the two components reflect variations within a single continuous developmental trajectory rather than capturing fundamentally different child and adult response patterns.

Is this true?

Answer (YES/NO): NO